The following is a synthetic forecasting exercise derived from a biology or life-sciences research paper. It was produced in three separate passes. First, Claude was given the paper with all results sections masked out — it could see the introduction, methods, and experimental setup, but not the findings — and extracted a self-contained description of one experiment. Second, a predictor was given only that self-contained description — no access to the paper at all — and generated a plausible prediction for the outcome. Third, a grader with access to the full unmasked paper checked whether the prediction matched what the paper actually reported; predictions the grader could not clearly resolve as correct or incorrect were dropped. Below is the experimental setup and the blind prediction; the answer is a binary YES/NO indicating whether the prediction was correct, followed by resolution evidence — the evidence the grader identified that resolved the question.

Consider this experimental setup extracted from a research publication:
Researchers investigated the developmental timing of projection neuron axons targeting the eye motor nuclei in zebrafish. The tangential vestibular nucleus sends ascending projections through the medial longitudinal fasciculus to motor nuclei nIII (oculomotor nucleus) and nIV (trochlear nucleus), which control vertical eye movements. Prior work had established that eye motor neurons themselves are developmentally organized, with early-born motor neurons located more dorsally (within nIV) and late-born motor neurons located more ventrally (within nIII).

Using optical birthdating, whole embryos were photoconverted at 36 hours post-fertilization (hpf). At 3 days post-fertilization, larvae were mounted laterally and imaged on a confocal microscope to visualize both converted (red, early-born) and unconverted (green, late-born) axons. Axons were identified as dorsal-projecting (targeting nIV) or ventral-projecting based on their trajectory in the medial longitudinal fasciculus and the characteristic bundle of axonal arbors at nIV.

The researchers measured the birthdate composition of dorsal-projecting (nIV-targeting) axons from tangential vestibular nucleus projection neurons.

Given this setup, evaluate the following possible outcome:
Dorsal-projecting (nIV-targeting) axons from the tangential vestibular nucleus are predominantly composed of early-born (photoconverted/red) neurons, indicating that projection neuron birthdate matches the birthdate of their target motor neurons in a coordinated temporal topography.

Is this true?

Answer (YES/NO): YES